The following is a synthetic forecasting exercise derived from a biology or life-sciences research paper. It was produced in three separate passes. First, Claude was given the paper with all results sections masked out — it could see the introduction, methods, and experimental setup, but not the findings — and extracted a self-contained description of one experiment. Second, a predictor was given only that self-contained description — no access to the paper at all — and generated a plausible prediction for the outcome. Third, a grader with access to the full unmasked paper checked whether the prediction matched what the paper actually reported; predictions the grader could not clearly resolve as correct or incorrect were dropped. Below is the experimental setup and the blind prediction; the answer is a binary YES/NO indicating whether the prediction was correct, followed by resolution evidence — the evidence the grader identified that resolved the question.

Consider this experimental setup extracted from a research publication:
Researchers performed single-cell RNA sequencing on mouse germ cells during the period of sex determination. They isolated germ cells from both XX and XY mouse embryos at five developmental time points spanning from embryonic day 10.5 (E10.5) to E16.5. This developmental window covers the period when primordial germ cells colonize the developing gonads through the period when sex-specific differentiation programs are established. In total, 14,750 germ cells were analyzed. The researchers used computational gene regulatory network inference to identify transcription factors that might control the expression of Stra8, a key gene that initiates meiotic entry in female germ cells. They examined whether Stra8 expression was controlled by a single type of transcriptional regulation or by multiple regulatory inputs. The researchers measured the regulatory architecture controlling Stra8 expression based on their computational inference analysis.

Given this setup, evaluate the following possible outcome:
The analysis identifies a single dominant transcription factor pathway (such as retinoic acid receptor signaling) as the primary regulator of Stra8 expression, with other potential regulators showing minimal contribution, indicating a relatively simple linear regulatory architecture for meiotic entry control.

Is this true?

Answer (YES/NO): NO